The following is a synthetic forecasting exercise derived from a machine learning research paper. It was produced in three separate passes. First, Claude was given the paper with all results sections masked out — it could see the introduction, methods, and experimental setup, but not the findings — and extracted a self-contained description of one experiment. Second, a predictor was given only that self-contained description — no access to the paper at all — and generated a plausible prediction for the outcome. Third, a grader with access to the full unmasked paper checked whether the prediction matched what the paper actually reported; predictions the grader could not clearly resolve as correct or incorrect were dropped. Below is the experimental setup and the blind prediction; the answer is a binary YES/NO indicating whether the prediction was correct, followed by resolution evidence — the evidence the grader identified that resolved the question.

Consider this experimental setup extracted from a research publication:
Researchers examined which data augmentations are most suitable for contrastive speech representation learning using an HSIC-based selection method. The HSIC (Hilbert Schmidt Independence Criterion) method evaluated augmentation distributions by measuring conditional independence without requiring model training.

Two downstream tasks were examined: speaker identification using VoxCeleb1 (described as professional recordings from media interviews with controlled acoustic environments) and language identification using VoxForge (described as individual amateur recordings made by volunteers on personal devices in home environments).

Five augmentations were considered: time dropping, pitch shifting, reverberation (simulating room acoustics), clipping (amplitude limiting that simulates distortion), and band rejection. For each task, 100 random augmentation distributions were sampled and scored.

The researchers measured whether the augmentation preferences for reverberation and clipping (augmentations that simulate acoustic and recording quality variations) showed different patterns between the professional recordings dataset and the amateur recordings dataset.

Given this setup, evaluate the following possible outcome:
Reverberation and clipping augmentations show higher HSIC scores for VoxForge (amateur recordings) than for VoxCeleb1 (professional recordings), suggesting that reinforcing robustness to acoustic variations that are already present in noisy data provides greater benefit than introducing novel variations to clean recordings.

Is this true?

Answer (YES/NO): NO